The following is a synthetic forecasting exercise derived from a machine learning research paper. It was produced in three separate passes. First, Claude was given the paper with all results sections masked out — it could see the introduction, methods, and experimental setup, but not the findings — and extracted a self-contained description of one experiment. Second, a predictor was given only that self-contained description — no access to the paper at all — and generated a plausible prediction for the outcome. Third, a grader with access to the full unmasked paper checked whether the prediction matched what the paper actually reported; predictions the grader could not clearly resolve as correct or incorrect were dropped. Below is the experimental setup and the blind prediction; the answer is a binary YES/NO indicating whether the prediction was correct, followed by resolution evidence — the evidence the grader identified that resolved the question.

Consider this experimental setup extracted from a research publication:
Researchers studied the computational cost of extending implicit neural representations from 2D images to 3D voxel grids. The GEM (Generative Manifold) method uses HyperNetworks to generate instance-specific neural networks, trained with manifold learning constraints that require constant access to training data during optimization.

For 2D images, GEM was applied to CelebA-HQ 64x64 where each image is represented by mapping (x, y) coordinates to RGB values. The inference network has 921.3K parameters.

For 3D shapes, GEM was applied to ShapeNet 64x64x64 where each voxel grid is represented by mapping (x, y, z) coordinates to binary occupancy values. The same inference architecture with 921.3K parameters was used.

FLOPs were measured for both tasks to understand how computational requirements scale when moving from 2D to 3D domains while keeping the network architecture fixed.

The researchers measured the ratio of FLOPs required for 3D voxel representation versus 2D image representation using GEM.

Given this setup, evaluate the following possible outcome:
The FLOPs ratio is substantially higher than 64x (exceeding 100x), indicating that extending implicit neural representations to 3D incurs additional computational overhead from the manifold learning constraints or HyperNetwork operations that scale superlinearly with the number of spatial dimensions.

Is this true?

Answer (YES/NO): NO